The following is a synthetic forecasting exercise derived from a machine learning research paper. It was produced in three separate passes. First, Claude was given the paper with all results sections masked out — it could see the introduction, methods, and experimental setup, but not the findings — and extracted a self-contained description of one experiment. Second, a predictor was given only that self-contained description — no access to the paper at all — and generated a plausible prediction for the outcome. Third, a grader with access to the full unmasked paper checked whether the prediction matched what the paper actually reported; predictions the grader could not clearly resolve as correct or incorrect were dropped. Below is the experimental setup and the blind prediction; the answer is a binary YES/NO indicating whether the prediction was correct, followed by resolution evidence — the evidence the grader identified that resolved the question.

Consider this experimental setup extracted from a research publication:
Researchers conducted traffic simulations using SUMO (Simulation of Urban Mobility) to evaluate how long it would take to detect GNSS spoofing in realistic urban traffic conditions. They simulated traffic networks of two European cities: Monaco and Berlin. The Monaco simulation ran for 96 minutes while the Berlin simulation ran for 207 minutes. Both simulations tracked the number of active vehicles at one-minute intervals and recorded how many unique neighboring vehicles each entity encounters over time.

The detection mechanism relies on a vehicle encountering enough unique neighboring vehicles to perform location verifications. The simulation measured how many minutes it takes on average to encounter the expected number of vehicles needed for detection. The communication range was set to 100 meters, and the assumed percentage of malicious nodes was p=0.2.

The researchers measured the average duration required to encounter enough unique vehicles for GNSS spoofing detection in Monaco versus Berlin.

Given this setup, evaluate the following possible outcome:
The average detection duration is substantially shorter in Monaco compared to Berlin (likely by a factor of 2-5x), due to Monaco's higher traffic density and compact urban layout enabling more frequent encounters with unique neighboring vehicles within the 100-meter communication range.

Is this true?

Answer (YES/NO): NO